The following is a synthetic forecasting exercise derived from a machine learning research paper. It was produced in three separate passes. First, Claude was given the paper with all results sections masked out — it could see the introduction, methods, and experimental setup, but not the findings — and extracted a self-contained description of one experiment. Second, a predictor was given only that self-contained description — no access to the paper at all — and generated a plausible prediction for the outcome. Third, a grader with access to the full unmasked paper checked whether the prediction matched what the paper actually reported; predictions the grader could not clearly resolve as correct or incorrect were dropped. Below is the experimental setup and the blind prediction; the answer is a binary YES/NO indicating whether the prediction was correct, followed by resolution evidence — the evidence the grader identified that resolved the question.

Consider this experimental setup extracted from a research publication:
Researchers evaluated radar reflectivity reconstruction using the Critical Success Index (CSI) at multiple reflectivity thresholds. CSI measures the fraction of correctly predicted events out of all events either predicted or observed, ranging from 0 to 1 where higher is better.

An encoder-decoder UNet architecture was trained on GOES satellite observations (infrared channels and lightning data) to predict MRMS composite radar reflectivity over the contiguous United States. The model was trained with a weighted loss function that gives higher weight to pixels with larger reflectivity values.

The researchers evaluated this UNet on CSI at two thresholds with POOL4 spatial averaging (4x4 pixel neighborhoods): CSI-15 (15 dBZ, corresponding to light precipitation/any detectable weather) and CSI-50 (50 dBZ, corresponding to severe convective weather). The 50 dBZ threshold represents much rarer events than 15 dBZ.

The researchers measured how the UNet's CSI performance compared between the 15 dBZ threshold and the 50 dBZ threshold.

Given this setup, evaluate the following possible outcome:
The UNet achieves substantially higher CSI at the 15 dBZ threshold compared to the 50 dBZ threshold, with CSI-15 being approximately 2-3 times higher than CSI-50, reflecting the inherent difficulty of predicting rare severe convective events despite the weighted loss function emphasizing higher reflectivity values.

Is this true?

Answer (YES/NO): NO